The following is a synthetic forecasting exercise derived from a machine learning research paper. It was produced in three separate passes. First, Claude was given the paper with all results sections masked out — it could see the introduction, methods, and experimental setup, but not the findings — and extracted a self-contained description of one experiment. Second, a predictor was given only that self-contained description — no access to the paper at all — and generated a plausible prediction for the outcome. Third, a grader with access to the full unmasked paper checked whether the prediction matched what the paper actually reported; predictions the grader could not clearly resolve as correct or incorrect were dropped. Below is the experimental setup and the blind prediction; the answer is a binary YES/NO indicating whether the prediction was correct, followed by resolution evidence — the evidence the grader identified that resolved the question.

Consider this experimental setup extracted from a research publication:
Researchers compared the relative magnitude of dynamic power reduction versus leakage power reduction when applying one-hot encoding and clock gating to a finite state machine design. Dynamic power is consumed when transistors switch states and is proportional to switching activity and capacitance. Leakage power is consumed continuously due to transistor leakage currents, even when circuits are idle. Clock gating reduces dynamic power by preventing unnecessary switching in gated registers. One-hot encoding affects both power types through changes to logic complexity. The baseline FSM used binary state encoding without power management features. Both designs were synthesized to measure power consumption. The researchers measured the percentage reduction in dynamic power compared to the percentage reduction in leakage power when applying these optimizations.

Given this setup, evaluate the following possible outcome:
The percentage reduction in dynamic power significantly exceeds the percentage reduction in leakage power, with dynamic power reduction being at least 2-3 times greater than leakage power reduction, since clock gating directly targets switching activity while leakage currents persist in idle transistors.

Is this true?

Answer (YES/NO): YES